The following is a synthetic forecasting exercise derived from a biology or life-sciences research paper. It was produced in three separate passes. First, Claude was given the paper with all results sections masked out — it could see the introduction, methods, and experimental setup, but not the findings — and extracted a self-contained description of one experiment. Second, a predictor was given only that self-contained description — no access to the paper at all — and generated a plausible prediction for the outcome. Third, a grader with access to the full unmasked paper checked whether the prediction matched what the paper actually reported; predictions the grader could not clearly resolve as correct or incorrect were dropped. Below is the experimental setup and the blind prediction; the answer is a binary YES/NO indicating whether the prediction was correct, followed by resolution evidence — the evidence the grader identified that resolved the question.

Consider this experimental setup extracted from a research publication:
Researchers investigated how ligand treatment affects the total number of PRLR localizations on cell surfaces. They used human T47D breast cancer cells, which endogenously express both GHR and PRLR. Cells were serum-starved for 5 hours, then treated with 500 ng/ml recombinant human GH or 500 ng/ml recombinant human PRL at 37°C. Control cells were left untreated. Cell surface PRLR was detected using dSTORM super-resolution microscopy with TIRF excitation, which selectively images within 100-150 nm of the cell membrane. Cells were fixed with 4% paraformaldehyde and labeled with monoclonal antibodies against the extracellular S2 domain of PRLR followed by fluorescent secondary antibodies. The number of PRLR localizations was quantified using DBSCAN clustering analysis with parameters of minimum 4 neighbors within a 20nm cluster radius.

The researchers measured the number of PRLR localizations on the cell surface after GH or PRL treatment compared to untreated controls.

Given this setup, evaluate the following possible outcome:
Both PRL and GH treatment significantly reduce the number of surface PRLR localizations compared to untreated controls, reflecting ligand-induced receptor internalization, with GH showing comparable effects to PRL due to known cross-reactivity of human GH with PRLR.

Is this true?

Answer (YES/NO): NO